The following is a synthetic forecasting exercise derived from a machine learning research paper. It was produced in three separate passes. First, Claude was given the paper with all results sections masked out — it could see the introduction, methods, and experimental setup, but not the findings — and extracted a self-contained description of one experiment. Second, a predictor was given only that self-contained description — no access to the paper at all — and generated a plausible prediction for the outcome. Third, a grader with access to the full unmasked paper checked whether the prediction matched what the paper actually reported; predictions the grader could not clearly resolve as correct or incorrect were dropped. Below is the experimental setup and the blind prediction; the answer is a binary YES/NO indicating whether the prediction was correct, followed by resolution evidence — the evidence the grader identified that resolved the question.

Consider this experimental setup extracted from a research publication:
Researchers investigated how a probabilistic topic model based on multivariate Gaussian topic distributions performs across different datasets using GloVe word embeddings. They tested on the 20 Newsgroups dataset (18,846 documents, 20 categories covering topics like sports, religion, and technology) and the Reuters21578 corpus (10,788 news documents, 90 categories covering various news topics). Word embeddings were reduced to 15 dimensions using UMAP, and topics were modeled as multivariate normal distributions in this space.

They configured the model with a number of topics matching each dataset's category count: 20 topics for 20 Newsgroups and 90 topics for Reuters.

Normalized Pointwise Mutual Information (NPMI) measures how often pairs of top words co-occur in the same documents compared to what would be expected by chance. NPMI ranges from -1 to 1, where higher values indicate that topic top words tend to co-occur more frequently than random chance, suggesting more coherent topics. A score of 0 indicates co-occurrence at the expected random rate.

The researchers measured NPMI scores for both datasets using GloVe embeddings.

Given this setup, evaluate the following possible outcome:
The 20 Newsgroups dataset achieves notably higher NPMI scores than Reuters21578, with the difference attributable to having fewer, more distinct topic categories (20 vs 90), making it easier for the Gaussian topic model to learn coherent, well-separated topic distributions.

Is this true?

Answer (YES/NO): YES